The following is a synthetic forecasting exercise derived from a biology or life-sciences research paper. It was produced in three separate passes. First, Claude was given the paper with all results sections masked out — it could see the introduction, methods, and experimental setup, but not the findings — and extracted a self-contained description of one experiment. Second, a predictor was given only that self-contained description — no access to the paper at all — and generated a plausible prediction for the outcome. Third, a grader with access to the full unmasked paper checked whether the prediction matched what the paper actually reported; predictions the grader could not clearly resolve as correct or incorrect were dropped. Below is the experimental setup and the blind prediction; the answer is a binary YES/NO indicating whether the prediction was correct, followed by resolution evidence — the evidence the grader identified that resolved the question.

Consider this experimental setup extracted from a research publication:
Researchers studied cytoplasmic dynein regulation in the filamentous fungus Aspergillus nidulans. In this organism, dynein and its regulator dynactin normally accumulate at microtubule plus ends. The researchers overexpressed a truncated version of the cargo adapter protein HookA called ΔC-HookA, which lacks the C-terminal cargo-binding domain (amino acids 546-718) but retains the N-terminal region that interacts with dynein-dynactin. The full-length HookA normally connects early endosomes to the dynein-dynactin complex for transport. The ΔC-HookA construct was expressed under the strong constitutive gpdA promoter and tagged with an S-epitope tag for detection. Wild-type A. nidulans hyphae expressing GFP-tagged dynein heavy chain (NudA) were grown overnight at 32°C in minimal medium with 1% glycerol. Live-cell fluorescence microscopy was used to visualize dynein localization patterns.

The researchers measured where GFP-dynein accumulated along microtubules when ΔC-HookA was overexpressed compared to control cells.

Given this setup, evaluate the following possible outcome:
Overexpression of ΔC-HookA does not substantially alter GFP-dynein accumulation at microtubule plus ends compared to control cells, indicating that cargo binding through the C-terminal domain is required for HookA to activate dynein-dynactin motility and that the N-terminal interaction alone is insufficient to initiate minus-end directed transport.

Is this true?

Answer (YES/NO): NO